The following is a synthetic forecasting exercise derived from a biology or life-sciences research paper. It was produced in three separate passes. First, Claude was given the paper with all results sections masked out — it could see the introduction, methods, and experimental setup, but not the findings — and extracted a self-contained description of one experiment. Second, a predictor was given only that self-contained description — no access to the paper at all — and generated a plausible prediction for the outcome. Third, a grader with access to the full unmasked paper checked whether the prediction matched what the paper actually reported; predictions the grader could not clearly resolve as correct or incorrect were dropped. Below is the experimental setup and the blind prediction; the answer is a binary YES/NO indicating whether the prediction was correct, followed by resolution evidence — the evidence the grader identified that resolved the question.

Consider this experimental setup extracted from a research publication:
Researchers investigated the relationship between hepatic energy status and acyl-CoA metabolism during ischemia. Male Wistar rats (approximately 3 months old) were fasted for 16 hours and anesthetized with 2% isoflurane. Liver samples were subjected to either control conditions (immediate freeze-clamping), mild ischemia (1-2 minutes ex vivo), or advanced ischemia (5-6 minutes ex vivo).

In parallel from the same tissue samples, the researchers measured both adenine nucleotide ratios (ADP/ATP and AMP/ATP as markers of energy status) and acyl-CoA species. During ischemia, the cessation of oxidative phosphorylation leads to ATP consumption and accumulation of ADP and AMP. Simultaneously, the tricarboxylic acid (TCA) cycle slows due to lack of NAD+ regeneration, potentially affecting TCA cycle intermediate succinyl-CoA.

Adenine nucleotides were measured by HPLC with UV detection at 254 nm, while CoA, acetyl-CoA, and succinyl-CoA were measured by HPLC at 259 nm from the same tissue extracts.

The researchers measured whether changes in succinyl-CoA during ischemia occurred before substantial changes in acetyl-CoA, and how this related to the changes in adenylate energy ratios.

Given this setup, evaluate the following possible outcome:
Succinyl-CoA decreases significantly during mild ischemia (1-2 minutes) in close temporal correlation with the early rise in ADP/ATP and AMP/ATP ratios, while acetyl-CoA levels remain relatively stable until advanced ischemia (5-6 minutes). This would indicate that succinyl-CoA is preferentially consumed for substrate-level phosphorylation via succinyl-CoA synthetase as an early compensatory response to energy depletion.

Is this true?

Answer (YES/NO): YES